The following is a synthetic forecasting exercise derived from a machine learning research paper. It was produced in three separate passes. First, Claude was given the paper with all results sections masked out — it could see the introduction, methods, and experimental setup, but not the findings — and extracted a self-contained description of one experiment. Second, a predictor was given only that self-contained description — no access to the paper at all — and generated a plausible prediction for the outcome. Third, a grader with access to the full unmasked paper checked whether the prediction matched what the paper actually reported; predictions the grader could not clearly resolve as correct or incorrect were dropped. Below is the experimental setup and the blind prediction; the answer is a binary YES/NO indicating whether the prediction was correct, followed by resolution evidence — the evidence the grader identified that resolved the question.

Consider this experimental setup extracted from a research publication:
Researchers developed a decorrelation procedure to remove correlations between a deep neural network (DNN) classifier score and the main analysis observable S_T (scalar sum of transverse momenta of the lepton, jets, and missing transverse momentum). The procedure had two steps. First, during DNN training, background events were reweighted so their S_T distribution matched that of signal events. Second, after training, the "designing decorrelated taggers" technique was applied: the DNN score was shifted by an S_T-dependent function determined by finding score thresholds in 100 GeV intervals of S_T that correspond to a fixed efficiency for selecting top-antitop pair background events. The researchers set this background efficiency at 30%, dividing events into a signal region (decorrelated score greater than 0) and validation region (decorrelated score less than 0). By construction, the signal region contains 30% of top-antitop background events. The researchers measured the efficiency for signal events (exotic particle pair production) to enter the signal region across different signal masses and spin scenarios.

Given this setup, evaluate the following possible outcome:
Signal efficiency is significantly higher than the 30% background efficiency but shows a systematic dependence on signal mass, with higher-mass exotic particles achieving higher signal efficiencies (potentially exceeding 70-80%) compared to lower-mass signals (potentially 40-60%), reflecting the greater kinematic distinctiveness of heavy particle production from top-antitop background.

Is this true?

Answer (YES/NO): NO